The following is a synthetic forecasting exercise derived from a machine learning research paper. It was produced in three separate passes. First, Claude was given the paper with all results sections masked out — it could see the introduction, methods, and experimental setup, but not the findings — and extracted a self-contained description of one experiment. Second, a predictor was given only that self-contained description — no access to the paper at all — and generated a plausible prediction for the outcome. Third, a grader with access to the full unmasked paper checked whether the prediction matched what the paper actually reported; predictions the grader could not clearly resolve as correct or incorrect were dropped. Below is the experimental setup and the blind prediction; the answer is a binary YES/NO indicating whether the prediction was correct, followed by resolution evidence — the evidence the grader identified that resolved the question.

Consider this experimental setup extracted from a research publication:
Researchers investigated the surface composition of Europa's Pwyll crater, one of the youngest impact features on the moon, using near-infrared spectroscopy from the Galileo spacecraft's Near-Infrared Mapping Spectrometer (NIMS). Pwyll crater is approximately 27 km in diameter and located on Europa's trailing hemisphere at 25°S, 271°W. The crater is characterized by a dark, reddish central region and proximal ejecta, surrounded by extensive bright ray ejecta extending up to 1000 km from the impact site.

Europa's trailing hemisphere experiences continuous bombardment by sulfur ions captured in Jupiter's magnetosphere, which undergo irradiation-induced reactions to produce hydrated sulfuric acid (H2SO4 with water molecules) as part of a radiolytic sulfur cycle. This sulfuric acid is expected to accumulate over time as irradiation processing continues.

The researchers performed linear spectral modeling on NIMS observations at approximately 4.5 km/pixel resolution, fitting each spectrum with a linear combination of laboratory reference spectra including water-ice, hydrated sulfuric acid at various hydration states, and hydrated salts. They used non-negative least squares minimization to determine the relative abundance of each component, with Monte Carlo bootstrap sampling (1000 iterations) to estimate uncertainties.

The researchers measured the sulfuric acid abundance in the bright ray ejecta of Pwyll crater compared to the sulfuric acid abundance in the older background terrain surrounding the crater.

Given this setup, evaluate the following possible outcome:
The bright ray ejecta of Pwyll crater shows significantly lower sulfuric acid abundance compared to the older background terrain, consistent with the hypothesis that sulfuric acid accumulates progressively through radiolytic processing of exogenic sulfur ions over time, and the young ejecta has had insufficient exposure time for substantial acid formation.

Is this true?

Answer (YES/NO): YES